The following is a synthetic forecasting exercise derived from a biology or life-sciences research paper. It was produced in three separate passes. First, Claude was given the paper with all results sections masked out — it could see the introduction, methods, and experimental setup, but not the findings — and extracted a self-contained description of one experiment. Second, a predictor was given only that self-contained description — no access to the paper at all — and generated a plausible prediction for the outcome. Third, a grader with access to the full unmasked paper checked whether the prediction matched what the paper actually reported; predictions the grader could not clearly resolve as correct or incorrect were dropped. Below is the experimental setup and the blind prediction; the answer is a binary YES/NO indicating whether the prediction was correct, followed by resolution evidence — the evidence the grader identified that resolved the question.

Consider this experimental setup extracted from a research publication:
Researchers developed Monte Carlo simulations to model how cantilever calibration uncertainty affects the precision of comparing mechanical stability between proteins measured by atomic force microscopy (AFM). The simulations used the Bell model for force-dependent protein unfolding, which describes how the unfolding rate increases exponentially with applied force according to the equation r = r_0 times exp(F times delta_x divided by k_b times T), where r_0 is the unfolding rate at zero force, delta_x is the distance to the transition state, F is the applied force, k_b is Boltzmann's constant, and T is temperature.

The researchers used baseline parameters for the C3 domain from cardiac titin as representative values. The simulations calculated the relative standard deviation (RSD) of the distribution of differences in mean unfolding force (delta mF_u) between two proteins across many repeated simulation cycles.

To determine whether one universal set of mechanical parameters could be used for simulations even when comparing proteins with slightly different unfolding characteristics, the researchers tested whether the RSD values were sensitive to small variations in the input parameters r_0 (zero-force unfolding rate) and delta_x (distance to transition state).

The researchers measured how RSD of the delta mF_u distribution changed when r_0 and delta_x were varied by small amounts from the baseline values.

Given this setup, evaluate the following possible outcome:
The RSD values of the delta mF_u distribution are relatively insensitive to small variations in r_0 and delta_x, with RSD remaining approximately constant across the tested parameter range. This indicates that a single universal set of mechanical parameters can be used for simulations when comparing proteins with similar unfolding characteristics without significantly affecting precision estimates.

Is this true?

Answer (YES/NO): YES